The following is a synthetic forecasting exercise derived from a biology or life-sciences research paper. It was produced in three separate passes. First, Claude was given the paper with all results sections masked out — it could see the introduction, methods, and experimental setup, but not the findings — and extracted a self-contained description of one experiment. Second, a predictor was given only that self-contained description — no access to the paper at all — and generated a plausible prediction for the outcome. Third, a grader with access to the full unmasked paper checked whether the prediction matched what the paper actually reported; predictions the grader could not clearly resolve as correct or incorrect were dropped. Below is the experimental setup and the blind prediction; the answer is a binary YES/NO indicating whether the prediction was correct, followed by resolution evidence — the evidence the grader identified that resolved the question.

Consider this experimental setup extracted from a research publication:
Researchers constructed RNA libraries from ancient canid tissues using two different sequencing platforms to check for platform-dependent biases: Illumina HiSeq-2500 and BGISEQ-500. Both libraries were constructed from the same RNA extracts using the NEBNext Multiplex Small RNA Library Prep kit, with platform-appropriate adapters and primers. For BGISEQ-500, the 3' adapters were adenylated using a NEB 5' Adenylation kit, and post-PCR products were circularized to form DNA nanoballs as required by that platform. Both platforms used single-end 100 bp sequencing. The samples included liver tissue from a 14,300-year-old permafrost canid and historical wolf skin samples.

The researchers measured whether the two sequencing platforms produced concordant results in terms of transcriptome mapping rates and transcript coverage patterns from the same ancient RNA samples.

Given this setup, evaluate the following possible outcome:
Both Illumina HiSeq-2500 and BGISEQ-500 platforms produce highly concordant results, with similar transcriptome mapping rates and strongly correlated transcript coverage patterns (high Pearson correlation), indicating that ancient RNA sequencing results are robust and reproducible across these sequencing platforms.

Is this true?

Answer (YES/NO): YES